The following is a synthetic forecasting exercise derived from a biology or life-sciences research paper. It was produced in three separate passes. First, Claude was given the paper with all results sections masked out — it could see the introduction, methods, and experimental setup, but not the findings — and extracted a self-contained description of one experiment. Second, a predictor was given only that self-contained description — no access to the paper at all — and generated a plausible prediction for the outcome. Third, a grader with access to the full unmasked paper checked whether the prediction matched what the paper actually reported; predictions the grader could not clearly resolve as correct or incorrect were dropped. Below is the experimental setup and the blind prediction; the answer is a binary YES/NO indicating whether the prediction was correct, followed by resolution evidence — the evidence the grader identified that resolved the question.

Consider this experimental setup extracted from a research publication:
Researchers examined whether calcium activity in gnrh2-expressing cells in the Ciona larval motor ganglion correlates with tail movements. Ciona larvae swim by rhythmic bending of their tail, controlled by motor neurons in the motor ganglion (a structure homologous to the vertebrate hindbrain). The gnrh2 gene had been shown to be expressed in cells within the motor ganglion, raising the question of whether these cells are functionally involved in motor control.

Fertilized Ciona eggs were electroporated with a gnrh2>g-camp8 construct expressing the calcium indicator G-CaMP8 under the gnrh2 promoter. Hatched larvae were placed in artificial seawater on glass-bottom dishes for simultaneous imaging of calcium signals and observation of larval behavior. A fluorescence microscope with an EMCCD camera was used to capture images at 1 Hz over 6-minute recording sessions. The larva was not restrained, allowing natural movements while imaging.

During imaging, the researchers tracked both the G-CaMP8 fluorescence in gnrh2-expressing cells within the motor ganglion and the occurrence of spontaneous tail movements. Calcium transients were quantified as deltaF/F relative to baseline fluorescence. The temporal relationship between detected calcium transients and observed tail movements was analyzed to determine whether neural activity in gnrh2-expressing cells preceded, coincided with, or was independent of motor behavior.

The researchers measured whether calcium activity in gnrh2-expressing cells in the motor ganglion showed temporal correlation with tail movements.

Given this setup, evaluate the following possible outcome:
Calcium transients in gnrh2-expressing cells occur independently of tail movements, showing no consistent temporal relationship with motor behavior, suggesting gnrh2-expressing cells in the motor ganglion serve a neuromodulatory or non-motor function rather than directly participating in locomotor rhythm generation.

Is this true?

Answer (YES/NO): NO